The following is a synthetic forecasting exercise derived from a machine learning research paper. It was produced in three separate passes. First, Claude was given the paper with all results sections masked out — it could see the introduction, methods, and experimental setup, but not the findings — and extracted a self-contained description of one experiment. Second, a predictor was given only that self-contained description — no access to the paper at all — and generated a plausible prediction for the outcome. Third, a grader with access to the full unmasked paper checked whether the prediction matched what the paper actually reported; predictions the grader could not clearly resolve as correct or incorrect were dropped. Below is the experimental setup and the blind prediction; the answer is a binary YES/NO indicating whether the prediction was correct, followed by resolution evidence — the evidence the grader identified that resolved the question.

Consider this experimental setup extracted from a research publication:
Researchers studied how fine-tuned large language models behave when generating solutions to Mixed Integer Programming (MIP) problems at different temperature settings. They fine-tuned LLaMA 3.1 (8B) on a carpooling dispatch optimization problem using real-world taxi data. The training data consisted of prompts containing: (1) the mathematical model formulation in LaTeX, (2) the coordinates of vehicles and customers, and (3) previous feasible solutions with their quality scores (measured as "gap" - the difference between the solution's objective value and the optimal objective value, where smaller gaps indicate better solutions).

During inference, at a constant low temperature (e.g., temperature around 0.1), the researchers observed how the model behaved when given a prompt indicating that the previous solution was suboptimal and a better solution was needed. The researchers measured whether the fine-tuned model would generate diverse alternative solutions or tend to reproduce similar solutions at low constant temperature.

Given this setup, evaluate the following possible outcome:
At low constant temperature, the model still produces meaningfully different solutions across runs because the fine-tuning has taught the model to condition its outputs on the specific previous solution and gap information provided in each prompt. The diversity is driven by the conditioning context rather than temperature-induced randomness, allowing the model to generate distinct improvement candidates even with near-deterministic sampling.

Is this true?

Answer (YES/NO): NO